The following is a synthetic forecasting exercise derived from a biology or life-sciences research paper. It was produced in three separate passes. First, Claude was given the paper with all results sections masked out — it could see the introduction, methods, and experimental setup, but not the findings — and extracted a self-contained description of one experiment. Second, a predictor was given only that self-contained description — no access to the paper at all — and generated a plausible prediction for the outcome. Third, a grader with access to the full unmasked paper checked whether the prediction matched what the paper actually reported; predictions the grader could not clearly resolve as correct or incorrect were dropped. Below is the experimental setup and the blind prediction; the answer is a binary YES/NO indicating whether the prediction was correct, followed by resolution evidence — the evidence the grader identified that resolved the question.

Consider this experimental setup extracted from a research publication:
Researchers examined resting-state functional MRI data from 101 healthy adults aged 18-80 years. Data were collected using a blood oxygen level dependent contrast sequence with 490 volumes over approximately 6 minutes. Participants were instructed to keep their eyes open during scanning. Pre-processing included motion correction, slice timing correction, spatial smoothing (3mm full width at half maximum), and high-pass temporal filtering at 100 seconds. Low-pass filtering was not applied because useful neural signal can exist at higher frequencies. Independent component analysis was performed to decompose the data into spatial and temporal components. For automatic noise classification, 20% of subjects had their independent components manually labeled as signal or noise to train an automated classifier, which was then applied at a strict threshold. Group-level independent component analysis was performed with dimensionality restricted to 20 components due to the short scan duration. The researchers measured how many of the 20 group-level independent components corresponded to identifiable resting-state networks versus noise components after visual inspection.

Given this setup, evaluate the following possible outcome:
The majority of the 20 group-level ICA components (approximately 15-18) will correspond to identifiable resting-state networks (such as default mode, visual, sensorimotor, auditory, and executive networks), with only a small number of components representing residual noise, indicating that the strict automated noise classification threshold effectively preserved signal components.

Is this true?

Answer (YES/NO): NO